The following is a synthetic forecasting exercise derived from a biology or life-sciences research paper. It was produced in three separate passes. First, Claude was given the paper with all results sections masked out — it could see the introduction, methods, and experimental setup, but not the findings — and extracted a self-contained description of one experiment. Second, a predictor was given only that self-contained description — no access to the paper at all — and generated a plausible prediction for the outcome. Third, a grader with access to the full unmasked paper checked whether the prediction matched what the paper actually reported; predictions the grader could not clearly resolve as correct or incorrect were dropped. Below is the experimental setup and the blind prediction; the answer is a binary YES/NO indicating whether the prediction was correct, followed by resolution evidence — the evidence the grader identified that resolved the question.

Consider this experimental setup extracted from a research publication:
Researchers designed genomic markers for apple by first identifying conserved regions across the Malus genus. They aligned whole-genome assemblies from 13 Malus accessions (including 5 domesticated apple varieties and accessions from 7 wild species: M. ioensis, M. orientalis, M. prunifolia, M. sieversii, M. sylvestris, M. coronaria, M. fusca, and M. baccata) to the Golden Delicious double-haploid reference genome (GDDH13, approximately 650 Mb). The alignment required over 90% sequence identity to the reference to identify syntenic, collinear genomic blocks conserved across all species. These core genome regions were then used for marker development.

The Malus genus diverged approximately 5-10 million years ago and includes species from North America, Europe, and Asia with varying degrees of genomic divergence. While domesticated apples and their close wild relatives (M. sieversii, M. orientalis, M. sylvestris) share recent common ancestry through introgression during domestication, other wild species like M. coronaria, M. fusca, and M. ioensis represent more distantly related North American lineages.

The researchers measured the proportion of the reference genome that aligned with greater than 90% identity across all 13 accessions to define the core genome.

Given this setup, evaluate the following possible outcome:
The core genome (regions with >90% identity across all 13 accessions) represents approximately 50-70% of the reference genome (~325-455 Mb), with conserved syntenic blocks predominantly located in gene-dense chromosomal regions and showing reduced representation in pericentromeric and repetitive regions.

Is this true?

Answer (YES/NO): NO